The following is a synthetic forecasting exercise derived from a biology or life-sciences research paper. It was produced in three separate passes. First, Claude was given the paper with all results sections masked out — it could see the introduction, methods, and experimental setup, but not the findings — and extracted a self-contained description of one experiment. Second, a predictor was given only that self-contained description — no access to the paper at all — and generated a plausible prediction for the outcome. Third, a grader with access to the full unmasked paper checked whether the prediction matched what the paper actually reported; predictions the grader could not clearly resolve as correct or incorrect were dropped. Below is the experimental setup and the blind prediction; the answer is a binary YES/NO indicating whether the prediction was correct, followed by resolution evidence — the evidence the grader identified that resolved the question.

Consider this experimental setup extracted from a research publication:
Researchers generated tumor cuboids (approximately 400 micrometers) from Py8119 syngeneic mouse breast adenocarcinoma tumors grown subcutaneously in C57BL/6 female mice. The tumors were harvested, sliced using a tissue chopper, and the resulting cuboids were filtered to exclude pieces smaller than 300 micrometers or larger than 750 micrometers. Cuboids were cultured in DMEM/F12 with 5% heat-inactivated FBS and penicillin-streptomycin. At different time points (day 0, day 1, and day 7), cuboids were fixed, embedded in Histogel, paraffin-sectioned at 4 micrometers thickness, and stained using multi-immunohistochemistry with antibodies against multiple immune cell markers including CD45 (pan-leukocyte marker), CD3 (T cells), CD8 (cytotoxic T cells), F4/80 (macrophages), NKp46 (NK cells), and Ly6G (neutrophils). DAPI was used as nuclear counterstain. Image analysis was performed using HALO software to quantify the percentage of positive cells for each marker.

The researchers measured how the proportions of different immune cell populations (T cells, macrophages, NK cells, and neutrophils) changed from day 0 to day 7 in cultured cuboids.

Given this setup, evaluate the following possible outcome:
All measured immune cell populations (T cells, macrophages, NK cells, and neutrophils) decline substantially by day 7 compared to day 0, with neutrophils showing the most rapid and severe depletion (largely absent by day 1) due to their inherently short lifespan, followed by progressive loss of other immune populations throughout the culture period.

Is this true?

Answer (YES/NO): NO